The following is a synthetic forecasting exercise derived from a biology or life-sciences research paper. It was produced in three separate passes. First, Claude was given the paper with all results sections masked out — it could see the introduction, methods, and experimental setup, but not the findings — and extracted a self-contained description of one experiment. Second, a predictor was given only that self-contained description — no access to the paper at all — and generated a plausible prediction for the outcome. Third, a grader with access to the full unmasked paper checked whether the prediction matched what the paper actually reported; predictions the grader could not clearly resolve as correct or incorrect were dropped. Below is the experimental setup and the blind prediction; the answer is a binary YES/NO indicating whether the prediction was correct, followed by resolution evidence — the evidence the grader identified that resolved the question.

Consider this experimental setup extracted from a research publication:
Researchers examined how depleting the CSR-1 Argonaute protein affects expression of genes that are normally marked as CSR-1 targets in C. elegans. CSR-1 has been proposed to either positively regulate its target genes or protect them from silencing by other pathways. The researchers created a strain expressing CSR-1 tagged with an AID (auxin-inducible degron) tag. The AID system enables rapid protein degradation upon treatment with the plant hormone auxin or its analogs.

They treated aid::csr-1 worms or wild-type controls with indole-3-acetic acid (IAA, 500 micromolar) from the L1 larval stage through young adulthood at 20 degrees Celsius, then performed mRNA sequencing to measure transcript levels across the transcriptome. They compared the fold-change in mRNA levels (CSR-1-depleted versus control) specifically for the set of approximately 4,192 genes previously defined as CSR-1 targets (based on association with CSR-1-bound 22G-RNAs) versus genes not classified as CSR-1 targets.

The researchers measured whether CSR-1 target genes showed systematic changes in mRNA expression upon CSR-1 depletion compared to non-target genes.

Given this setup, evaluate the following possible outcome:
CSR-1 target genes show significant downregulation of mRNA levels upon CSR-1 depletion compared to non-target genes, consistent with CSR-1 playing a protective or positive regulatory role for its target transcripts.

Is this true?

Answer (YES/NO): NO